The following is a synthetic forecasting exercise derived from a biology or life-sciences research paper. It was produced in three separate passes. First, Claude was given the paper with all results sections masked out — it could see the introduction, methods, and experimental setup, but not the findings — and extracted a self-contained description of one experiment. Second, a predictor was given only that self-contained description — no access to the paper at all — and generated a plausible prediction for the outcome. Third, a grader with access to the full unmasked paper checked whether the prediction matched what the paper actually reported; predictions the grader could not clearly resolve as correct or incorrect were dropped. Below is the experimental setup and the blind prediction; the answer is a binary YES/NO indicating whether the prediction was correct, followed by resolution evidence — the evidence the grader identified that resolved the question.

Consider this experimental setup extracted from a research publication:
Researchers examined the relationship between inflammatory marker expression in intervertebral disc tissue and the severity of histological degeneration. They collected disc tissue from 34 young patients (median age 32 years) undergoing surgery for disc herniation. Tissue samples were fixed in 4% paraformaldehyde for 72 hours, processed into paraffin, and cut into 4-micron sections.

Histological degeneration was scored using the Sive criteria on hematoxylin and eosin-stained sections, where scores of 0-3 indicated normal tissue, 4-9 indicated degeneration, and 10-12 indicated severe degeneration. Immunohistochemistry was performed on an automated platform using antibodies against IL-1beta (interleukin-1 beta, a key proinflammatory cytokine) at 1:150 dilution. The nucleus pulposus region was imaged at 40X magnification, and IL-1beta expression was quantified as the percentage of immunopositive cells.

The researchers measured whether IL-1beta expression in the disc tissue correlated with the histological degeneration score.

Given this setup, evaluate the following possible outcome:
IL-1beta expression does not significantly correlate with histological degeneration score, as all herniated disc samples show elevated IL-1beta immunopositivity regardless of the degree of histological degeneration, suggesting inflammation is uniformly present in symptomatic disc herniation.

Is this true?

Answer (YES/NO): NO